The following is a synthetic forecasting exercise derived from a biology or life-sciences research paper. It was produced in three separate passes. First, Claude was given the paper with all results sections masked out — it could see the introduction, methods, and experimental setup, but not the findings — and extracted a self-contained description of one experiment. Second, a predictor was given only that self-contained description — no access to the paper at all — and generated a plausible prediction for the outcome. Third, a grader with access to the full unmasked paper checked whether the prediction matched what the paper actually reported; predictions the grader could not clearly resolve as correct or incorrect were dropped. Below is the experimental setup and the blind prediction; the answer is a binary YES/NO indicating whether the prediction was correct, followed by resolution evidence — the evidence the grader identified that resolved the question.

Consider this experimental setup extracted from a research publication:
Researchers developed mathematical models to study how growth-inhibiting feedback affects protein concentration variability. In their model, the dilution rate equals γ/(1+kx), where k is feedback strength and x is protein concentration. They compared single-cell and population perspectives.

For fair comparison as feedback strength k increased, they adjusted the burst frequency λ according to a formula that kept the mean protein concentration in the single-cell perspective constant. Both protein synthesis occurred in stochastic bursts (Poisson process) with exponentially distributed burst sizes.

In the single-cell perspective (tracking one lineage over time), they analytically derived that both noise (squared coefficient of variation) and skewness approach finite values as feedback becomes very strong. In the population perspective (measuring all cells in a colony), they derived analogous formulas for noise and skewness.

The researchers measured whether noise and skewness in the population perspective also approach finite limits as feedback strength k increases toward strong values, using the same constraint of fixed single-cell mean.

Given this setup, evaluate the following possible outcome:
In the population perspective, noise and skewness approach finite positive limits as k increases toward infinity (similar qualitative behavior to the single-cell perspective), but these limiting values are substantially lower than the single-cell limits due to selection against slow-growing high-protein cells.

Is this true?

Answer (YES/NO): NO